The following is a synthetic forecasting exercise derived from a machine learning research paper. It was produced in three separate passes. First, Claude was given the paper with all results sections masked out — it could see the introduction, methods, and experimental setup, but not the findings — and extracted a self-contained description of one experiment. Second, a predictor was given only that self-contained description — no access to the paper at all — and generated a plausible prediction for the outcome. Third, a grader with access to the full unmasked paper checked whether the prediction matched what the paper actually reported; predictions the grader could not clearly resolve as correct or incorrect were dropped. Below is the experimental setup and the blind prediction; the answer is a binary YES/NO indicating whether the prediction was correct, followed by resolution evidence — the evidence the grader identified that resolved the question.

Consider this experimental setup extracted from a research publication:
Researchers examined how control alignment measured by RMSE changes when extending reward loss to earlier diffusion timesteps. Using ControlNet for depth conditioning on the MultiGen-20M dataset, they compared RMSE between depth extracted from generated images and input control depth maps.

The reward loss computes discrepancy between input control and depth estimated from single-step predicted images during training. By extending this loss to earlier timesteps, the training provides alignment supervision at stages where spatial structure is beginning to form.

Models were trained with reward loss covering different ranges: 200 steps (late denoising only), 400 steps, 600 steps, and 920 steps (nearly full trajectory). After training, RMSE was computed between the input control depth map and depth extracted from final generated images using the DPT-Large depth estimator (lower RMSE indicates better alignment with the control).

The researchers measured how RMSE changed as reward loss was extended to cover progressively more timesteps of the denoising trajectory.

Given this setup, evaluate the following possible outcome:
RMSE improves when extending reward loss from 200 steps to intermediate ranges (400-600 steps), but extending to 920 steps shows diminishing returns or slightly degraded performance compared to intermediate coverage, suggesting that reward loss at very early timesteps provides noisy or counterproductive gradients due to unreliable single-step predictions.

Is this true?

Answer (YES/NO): NO